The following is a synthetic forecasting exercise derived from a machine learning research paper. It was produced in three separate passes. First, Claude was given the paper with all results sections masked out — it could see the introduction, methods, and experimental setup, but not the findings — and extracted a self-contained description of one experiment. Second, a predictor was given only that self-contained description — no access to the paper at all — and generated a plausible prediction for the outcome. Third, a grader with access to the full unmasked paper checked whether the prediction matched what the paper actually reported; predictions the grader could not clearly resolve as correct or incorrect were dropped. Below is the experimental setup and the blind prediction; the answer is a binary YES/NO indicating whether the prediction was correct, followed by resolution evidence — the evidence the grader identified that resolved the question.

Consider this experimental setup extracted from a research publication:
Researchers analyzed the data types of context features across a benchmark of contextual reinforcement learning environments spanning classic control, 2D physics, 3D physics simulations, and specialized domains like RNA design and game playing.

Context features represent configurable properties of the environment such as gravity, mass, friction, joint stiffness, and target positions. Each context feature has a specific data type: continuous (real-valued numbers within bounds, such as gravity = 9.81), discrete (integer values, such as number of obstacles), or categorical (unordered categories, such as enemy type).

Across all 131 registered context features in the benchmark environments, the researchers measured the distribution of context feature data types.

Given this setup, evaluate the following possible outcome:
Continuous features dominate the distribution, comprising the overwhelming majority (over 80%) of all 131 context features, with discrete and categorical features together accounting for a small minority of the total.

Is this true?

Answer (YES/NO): YES